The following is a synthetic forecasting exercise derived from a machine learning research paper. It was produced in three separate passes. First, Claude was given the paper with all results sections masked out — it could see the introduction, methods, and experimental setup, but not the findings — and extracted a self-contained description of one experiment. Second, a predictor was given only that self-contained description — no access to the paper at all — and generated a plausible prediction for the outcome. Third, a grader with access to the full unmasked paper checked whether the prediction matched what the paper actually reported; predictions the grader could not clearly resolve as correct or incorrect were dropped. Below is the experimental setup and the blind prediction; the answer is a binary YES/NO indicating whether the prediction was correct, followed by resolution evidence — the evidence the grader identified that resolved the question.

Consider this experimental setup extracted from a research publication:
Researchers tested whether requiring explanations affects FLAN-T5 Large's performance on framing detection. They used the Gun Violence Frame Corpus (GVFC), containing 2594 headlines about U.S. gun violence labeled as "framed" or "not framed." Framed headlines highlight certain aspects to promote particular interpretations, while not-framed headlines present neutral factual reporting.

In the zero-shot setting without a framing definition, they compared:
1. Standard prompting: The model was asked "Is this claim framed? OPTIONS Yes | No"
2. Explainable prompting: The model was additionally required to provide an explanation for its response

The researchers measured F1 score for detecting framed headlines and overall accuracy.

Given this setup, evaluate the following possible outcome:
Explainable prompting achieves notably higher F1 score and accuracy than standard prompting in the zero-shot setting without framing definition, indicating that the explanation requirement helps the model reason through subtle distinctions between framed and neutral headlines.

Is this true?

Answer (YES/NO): YES